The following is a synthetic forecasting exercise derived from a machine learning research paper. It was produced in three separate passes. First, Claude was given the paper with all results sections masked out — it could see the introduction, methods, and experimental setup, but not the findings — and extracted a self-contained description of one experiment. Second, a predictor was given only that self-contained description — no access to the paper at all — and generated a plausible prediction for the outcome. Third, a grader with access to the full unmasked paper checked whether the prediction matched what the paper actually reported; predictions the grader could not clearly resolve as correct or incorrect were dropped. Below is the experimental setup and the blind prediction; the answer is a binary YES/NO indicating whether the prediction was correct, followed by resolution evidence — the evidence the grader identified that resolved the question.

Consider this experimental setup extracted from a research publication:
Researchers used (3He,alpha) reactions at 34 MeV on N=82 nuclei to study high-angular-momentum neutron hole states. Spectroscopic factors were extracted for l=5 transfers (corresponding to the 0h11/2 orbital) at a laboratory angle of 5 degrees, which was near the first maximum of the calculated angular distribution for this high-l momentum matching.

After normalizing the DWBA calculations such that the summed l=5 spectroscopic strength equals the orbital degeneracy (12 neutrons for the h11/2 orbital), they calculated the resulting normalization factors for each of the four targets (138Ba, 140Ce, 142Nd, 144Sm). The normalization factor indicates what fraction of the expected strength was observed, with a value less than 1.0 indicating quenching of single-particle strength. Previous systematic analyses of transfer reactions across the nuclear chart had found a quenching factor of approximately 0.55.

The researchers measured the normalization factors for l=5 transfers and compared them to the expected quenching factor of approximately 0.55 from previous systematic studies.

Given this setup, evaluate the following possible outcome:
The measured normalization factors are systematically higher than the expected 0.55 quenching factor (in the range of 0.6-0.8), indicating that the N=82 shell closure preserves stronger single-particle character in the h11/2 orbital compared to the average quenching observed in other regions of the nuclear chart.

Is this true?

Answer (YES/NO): NO